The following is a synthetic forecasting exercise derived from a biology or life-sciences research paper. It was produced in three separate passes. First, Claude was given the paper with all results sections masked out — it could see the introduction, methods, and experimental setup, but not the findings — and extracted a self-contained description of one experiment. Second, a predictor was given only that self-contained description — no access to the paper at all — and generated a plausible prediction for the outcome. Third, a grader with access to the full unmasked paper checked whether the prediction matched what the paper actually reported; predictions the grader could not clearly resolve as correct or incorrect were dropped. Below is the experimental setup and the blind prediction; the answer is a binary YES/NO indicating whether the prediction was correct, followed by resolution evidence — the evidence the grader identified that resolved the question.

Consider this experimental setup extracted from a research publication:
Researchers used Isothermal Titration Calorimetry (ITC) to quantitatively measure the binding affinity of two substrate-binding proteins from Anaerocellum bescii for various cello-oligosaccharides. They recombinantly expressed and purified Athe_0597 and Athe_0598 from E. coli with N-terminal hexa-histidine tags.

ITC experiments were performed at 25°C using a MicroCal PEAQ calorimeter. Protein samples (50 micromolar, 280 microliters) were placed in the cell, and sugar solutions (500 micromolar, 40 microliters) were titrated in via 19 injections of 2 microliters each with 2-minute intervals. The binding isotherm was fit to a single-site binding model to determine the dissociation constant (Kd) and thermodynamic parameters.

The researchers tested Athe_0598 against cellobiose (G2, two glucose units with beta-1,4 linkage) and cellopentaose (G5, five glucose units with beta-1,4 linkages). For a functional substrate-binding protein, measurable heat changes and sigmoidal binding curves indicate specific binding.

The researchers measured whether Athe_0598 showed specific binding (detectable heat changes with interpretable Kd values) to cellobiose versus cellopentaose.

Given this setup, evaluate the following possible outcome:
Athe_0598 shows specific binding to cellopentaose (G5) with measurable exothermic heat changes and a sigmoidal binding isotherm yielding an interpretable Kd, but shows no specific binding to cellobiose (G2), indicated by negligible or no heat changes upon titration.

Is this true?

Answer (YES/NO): NO